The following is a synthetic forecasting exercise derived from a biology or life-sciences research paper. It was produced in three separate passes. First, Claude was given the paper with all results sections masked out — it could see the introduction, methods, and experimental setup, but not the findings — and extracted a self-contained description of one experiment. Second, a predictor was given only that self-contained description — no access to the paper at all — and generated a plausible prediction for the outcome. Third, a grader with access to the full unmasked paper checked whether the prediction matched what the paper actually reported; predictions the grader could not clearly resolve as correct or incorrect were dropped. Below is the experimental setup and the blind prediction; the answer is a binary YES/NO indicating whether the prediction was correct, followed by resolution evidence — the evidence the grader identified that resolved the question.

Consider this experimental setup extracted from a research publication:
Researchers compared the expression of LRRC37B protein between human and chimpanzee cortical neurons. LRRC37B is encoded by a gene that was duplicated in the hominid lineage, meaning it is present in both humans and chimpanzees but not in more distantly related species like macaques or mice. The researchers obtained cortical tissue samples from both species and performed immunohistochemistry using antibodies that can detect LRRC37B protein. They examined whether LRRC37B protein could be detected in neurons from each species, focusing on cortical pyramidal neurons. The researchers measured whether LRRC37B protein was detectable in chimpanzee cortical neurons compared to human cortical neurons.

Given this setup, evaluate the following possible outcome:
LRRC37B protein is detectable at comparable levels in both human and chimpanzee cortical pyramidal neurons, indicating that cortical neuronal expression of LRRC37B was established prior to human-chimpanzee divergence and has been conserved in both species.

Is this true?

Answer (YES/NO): NO